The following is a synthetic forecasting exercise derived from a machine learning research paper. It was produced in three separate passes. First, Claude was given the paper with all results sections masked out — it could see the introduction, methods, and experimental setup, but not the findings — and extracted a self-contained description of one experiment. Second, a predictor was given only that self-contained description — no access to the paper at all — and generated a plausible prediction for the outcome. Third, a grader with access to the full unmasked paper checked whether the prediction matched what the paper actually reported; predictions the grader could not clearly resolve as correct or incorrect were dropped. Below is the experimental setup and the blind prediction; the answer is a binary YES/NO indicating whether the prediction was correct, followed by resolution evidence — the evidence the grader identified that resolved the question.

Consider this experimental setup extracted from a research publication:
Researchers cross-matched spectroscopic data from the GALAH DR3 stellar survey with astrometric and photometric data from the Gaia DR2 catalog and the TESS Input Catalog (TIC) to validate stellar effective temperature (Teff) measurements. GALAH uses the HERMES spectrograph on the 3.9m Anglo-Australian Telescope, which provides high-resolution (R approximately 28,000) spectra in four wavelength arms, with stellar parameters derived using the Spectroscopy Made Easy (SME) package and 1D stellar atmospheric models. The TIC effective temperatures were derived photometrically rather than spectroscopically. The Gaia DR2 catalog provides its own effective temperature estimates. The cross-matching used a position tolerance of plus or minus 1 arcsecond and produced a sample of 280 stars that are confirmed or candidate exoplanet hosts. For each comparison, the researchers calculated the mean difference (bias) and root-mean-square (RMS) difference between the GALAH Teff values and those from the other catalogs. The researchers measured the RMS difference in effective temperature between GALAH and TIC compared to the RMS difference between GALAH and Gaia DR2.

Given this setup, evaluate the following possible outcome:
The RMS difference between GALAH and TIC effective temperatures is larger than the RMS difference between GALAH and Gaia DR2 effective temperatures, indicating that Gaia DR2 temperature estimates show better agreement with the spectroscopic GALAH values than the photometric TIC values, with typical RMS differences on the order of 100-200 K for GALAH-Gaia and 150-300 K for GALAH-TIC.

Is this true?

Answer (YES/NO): NO